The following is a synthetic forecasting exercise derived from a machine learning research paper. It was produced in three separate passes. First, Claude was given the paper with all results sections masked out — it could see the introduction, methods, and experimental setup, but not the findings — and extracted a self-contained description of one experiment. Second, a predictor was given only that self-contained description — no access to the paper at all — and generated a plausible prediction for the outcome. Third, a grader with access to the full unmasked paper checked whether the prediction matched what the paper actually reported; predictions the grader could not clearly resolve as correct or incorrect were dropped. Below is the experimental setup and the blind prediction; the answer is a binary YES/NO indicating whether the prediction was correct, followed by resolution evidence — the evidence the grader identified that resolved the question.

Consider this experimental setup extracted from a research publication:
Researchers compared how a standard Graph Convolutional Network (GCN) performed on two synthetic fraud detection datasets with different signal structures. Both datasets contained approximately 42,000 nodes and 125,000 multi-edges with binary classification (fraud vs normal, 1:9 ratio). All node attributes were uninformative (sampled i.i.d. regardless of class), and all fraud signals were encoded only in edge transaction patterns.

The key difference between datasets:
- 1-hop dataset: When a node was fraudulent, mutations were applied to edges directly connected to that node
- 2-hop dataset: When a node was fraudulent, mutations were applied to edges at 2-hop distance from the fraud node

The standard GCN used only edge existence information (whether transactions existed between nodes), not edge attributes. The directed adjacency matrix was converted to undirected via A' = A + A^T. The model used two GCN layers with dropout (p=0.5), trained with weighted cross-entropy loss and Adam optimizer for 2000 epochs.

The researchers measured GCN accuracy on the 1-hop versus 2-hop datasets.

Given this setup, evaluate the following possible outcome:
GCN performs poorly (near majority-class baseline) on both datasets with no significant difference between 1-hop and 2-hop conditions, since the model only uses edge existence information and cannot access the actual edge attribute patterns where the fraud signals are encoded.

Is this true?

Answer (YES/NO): NO